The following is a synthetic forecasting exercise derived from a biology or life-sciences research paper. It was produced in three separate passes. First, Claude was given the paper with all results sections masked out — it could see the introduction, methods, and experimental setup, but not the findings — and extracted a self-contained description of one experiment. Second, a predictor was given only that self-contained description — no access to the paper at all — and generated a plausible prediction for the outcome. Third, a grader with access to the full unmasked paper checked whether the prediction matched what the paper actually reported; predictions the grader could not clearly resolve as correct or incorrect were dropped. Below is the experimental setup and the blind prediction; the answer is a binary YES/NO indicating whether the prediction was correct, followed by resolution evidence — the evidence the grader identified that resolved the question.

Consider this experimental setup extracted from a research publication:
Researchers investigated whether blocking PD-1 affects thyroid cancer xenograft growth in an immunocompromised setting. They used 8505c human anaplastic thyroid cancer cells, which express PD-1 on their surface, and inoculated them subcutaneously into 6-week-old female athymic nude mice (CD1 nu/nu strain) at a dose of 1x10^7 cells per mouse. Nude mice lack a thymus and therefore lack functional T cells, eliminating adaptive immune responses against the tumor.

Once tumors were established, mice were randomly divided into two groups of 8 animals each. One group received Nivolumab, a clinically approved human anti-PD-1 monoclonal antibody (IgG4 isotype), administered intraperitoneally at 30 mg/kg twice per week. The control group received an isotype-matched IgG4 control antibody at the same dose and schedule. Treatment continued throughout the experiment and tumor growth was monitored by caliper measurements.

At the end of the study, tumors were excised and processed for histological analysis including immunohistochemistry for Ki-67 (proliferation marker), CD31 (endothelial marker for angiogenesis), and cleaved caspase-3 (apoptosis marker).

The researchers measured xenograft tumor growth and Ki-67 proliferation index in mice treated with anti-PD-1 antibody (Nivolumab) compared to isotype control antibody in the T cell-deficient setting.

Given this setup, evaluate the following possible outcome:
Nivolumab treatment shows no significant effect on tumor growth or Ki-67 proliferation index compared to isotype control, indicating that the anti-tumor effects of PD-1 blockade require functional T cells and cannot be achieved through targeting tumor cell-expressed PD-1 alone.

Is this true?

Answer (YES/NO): NO